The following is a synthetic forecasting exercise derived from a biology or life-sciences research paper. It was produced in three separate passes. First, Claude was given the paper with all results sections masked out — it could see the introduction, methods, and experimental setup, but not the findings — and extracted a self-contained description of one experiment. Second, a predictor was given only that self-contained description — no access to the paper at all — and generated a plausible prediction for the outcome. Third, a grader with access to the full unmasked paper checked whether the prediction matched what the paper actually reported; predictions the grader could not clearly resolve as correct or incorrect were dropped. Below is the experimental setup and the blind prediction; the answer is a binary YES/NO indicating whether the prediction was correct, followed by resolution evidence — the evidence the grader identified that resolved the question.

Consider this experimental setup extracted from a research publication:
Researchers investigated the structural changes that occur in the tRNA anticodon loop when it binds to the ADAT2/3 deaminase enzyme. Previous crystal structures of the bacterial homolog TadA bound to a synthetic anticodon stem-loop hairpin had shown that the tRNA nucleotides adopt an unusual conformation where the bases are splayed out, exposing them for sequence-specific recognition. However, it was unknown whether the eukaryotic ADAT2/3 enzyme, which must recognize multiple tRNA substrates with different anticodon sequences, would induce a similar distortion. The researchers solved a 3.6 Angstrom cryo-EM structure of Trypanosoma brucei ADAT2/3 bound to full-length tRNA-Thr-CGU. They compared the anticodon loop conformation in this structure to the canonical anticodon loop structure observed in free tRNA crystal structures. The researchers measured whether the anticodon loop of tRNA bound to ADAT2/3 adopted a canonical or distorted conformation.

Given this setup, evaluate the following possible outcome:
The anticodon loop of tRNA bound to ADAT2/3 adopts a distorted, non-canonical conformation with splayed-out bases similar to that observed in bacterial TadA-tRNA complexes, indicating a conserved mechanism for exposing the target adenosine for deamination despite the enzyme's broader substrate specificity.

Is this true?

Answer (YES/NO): YES